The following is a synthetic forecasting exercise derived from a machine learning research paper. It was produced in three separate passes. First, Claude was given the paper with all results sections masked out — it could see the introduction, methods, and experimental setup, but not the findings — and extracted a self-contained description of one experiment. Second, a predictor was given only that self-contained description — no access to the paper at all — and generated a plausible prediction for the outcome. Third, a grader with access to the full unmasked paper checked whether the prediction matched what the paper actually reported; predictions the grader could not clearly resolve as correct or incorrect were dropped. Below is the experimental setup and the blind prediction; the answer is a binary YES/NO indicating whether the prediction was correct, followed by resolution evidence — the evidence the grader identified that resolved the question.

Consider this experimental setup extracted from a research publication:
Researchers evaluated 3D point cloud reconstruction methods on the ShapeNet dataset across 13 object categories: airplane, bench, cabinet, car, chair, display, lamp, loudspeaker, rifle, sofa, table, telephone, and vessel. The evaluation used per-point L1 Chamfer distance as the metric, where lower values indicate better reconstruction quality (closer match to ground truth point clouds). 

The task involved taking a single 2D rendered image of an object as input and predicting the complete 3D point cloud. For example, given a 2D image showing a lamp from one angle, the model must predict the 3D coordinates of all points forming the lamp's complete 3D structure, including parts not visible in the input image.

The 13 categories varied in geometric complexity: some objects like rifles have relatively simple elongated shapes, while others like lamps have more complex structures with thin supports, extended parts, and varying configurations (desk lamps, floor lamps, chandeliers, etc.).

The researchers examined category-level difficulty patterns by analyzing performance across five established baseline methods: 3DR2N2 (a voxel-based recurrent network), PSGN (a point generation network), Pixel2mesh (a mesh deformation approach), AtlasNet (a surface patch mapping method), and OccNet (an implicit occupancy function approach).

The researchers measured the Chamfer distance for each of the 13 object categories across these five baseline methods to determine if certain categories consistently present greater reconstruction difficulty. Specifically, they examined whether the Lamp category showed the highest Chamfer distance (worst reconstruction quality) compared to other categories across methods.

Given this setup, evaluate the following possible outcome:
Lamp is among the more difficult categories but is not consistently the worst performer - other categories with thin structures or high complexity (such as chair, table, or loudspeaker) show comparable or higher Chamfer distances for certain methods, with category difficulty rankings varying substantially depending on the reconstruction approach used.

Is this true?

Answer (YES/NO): NO